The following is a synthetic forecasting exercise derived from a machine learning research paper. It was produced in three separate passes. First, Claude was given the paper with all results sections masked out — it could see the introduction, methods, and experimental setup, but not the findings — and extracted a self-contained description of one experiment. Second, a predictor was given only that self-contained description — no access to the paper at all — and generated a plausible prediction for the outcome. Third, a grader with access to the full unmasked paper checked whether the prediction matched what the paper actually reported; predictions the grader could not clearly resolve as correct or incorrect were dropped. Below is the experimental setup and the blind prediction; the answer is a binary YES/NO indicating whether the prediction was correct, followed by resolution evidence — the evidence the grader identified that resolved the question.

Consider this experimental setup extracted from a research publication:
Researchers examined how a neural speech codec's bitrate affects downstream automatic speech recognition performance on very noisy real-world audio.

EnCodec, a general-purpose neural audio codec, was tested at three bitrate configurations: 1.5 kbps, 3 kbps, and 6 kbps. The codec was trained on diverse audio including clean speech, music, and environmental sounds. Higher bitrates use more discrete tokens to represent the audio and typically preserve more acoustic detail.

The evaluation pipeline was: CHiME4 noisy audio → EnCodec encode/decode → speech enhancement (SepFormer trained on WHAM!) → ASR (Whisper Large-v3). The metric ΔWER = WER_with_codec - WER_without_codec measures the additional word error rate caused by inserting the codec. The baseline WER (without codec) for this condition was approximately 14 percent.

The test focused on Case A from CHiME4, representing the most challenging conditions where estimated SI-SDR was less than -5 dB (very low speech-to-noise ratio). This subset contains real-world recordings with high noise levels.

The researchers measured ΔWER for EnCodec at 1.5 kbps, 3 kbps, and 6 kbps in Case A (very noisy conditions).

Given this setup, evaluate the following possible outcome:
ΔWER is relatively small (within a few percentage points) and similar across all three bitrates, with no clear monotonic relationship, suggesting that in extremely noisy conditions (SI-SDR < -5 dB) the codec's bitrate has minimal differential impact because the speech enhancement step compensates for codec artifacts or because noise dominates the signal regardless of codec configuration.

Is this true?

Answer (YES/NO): NO